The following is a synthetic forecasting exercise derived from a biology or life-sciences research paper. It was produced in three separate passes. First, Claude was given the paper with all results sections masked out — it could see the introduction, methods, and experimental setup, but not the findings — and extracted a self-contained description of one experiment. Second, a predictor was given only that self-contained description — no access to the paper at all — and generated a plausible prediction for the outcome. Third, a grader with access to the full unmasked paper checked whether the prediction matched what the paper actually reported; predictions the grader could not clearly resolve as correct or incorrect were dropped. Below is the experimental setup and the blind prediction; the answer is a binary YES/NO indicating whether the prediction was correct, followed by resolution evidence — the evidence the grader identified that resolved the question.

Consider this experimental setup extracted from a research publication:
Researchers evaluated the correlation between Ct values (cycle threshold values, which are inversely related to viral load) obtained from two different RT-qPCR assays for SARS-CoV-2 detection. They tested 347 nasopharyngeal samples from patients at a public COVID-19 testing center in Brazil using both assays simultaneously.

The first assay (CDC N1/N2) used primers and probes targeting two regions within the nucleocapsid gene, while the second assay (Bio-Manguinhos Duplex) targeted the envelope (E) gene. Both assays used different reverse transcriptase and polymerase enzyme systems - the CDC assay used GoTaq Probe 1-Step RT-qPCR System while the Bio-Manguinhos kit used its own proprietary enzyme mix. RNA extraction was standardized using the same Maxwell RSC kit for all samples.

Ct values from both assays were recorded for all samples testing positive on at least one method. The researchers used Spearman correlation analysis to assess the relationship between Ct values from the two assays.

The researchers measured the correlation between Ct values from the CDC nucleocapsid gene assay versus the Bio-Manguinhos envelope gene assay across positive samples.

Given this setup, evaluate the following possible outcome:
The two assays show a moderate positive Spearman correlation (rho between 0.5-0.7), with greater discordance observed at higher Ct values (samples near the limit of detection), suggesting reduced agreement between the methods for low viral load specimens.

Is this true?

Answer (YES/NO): NO